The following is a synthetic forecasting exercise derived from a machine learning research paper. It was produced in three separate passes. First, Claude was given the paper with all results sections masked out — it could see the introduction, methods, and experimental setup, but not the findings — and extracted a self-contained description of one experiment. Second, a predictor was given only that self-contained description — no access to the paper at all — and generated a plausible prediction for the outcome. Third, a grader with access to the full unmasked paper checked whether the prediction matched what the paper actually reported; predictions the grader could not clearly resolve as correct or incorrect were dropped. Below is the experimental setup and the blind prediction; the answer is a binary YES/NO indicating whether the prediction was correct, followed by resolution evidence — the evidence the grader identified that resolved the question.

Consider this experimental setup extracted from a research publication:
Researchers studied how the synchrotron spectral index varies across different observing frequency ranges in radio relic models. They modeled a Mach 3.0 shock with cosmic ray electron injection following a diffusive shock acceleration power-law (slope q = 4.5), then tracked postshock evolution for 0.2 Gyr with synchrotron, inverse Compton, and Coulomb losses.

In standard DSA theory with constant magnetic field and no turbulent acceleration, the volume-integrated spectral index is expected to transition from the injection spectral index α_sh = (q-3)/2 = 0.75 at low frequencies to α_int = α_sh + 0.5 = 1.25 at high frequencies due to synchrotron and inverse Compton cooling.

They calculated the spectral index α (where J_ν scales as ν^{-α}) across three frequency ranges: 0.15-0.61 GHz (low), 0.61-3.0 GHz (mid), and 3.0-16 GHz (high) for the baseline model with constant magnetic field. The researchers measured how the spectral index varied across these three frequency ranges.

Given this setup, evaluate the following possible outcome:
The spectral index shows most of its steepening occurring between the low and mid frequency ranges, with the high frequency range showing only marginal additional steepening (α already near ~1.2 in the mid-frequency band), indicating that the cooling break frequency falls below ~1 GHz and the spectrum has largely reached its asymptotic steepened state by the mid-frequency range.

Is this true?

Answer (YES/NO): YES